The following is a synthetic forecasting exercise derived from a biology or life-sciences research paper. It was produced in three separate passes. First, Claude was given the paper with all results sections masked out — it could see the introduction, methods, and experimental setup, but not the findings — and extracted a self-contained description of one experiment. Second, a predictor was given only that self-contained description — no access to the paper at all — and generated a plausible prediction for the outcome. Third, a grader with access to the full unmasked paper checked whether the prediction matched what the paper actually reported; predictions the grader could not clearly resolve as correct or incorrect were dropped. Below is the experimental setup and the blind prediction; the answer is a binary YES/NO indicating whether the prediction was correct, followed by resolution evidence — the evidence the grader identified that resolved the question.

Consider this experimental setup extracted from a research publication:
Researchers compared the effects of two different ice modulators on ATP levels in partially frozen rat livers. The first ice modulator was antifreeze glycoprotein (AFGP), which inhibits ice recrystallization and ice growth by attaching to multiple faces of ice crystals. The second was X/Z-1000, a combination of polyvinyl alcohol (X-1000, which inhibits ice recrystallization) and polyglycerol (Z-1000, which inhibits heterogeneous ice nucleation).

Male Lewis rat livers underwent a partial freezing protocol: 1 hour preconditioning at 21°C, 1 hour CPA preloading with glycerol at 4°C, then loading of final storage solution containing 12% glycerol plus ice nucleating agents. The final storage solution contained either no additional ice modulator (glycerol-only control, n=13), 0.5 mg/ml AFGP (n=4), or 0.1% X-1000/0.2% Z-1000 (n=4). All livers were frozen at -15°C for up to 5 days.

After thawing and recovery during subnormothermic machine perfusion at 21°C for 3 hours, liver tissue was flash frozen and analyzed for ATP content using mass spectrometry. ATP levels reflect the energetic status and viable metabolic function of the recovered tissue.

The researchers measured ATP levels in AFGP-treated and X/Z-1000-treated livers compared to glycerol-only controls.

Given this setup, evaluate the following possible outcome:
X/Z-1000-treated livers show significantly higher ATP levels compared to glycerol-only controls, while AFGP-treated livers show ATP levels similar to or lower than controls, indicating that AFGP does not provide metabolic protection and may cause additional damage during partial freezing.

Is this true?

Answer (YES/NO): NO